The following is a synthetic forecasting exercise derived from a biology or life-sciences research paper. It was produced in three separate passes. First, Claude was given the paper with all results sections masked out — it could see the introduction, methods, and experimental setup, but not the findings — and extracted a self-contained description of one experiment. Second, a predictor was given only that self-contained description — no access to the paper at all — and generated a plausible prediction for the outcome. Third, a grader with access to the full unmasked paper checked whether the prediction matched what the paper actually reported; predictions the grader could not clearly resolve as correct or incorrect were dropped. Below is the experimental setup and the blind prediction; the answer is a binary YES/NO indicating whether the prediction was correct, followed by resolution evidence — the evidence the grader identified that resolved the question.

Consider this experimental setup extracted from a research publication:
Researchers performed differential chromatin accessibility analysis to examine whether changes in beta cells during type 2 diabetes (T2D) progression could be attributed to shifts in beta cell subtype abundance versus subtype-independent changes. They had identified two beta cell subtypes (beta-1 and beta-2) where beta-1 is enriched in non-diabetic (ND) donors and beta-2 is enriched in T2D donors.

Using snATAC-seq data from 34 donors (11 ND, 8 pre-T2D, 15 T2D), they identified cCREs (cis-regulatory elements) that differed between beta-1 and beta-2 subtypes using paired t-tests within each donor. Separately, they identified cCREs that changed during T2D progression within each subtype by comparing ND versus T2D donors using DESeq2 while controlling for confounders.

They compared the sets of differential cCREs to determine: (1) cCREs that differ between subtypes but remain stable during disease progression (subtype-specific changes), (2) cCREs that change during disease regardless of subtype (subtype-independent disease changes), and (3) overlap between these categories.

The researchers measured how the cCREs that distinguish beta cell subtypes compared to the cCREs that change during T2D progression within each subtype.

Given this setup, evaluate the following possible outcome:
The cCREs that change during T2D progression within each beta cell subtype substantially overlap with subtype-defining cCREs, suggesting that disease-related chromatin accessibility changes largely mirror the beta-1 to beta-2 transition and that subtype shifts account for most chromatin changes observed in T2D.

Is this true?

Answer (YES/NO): NO